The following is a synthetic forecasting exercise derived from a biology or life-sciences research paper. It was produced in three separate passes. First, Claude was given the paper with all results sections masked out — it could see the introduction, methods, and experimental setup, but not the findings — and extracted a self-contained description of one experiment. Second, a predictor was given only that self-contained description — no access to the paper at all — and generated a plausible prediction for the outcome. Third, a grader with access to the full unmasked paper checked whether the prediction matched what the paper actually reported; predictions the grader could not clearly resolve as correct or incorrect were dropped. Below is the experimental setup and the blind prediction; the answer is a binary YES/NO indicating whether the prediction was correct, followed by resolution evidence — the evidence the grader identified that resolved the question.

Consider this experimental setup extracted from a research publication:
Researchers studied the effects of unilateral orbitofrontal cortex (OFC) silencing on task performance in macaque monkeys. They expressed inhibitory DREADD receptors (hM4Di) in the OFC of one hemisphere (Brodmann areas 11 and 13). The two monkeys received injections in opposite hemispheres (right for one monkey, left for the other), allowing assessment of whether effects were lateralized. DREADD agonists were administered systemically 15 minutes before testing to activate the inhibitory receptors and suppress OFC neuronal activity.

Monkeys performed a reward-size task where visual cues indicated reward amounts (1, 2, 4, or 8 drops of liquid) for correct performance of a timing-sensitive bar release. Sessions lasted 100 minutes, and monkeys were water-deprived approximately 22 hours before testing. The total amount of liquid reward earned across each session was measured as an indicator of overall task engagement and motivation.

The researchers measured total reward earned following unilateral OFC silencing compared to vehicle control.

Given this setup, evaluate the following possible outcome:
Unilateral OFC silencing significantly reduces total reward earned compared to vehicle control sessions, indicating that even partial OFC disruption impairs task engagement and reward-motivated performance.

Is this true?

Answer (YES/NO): NO